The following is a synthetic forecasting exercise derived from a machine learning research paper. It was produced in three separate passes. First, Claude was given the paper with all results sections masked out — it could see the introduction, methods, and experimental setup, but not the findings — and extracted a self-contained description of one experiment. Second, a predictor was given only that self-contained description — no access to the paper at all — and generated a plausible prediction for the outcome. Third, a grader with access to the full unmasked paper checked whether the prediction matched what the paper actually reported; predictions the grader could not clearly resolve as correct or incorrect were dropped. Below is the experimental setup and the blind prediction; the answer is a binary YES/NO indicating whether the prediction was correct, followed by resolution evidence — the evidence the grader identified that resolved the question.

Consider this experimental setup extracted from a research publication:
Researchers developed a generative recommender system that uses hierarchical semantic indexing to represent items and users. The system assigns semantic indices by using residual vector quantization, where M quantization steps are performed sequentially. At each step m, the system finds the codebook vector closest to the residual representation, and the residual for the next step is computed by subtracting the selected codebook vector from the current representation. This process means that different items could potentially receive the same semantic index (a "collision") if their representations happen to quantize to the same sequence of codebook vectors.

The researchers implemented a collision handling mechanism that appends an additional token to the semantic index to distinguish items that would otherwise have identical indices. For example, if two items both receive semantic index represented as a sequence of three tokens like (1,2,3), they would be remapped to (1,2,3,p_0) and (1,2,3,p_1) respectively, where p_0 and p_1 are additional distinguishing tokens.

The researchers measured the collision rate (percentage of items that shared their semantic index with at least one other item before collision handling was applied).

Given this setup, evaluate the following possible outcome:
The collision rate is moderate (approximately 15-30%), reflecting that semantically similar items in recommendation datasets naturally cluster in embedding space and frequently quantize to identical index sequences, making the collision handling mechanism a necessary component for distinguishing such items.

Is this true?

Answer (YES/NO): NO